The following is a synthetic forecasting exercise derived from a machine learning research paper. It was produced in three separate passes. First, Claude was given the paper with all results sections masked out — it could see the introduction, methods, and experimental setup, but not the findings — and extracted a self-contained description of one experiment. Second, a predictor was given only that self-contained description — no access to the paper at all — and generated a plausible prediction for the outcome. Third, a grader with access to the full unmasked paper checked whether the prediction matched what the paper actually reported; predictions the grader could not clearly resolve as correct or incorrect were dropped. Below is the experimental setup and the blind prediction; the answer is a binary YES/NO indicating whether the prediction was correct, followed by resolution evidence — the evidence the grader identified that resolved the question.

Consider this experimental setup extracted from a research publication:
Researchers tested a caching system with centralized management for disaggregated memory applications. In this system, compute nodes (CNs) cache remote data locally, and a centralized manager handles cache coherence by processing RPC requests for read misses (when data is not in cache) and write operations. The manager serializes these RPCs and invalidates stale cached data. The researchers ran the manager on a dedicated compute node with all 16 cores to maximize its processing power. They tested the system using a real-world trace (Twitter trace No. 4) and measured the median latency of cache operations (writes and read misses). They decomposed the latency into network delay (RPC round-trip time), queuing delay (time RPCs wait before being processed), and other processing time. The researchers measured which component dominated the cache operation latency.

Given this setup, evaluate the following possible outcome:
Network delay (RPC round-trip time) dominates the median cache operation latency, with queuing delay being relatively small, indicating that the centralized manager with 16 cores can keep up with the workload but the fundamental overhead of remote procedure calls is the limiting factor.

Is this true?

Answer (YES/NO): NO